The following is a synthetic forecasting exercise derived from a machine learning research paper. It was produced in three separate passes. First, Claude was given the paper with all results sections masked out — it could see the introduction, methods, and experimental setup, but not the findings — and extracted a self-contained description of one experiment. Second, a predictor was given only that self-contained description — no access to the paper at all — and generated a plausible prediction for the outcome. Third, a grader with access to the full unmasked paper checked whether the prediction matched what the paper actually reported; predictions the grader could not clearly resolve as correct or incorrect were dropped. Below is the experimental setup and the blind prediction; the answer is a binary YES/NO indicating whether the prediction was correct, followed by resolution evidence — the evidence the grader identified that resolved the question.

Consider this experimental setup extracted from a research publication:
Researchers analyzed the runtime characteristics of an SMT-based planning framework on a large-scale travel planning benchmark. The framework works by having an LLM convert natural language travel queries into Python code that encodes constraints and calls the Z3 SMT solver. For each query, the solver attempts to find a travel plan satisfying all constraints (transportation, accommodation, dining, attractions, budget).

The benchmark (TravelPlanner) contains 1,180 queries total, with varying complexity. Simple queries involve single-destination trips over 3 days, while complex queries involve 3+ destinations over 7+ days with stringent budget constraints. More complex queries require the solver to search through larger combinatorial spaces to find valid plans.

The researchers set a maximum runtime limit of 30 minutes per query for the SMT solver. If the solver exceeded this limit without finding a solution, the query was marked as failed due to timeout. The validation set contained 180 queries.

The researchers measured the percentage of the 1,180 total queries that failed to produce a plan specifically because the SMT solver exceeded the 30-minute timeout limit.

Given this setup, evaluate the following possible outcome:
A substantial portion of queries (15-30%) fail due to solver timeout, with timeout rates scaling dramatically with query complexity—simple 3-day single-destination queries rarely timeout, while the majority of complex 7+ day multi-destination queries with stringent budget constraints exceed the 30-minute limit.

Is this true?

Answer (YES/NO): NO